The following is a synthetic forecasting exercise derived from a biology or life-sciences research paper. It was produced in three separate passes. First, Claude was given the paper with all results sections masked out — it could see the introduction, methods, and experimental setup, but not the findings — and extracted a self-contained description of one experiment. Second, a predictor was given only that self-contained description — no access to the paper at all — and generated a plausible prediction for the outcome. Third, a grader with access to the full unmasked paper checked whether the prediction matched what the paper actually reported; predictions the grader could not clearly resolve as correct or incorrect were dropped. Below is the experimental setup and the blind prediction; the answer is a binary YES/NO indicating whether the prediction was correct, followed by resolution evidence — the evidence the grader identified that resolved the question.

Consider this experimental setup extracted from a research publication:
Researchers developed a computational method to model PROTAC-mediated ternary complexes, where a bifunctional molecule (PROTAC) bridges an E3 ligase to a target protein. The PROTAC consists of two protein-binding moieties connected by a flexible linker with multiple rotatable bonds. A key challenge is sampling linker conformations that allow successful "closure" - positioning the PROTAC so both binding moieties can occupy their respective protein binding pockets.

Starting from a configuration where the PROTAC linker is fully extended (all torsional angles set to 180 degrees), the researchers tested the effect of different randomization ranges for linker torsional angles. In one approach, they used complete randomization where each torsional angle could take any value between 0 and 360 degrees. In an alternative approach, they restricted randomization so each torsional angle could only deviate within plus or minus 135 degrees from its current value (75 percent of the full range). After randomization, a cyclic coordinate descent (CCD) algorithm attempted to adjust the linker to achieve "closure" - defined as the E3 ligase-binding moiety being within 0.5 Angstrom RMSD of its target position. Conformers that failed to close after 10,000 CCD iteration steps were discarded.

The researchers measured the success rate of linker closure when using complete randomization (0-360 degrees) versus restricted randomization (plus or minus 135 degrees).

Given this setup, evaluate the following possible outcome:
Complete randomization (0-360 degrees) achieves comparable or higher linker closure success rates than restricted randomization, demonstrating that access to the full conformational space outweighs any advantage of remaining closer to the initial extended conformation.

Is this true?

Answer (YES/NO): NO